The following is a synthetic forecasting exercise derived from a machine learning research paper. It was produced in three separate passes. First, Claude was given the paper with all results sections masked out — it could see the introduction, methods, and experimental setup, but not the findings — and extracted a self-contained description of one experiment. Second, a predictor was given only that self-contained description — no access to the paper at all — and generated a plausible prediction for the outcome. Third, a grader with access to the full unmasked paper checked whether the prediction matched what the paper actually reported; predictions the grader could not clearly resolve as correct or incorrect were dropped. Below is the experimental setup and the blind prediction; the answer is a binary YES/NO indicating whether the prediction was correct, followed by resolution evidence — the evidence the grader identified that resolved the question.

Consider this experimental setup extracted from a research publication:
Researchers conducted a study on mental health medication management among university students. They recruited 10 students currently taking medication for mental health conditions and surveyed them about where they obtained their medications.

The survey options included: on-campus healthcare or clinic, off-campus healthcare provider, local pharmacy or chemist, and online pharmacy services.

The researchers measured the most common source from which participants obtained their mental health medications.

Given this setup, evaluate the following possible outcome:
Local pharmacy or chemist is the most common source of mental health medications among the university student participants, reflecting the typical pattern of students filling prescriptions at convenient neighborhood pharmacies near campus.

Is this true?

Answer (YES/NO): NO